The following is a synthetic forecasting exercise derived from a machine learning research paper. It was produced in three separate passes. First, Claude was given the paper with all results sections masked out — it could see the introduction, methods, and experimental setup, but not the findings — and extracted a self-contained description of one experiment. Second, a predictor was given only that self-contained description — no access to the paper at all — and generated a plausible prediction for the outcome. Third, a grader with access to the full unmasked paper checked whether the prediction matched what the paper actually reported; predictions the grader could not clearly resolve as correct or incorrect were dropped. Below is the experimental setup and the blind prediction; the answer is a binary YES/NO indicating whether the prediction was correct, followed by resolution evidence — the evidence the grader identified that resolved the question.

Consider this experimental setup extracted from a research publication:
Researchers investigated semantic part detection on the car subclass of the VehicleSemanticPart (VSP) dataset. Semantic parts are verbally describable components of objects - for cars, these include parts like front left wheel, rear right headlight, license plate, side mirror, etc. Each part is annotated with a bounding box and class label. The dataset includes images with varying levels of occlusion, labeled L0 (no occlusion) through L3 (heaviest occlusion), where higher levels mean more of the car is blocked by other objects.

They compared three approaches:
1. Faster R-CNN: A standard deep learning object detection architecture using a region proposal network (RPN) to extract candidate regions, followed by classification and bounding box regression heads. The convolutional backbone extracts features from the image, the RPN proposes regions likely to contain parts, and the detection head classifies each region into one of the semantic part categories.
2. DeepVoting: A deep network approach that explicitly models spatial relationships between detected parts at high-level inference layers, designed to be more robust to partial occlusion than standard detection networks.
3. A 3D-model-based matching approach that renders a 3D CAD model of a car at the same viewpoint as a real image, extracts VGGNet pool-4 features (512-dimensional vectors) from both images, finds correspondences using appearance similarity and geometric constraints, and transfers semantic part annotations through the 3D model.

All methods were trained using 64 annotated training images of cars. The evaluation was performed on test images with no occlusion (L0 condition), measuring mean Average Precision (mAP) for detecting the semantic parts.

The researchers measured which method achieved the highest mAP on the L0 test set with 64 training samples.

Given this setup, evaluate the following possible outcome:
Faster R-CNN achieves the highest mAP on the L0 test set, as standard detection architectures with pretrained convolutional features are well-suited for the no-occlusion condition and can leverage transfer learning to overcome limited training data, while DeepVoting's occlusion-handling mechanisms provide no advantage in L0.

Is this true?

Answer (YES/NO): YES